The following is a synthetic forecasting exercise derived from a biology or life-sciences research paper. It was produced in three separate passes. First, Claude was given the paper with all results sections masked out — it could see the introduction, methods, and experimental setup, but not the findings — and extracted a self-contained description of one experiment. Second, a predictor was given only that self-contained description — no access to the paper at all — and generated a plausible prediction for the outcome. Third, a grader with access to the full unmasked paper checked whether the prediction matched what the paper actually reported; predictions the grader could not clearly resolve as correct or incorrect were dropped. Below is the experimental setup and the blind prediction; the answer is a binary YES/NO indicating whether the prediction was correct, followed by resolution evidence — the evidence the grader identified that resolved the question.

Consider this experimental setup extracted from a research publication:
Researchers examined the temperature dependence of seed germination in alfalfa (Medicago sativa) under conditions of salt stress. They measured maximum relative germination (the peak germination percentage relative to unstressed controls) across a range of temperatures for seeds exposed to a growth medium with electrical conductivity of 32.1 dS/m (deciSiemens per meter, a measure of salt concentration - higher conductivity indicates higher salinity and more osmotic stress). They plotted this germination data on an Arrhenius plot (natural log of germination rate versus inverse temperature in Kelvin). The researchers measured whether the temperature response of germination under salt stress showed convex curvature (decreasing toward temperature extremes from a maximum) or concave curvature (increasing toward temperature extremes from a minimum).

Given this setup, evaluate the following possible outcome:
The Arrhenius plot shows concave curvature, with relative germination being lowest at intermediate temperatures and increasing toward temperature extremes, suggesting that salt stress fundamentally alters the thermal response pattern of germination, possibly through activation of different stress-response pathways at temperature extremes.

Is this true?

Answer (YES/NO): NO